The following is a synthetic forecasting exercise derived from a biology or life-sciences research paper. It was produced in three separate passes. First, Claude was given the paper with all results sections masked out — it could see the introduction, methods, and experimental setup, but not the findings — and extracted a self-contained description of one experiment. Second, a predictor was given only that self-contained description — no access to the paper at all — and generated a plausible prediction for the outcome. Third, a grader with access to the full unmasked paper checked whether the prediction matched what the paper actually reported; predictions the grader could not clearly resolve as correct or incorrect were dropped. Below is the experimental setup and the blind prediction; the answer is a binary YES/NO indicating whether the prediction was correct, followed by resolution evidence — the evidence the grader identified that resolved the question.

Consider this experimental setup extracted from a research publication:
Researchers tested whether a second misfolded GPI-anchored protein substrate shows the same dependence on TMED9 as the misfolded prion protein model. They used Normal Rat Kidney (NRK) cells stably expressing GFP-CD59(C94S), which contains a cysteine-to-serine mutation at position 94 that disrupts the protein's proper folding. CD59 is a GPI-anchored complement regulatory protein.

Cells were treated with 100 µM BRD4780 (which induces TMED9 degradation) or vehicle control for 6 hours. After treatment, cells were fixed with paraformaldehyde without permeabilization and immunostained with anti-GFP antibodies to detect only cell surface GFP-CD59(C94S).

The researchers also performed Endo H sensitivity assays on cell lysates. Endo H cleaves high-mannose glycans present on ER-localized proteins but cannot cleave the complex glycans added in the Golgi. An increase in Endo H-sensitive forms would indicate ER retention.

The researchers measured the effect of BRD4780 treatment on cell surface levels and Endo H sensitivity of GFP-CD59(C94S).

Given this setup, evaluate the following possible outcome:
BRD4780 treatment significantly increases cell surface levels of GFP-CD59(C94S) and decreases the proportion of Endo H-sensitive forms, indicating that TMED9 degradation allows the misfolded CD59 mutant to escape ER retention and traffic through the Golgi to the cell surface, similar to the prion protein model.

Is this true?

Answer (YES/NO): NO